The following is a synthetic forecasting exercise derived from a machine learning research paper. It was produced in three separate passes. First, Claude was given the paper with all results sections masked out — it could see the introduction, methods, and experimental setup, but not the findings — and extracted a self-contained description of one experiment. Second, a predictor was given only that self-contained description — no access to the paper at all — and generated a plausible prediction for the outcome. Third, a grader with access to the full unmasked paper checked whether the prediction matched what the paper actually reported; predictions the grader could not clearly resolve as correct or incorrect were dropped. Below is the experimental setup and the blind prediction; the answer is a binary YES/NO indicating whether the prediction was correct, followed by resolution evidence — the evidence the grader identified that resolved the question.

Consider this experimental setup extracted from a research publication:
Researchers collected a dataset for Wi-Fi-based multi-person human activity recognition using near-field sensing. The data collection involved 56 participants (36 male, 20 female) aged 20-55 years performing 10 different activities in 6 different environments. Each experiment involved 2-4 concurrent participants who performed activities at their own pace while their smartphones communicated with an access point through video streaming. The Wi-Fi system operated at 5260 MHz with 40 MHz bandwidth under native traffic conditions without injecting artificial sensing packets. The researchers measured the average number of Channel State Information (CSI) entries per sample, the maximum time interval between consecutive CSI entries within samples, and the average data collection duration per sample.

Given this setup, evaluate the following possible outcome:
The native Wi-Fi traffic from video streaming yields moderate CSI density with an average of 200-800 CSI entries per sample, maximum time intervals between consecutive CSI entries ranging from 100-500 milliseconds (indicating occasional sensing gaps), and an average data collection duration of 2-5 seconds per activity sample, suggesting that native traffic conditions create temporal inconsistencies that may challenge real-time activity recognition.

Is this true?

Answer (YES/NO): NO